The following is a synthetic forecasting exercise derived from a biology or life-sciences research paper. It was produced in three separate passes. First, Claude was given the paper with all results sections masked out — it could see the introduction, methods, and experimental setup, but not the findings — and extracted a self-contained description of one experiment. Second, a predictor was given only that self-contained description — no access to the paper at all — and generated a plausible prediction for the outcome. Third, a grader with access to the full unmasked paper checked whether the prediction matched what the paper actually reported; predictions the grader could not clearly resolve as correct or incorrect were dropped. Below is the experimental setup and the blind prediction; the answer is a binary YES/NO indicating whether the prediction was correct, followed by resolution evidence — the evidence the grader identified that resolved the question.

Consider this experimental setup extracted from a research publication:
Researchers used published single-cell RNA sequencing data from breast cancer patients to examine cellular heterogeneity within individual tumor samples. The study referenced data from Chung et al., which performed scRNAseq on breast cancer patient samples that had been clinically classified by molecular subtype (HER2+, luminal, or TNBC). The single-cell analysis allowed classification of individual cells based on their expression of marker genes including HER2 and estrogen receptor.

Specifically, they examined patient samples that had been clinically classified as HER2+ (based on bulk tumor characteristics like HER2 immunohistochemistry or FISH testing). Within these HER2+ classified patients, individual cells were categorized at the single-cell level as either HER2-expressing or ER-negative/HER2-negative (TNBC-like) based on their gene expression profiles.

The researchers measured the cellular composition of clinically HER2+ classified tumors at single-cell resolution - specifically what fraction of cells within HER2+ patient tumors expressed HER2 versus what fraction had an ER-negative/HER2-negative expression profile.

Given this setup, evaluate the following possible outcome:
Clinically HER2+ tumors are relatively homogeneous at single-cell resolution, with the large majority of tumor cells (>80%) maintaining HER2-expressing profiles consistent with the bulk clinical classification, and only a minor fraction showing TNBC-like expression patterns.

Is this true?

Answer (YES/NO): NO